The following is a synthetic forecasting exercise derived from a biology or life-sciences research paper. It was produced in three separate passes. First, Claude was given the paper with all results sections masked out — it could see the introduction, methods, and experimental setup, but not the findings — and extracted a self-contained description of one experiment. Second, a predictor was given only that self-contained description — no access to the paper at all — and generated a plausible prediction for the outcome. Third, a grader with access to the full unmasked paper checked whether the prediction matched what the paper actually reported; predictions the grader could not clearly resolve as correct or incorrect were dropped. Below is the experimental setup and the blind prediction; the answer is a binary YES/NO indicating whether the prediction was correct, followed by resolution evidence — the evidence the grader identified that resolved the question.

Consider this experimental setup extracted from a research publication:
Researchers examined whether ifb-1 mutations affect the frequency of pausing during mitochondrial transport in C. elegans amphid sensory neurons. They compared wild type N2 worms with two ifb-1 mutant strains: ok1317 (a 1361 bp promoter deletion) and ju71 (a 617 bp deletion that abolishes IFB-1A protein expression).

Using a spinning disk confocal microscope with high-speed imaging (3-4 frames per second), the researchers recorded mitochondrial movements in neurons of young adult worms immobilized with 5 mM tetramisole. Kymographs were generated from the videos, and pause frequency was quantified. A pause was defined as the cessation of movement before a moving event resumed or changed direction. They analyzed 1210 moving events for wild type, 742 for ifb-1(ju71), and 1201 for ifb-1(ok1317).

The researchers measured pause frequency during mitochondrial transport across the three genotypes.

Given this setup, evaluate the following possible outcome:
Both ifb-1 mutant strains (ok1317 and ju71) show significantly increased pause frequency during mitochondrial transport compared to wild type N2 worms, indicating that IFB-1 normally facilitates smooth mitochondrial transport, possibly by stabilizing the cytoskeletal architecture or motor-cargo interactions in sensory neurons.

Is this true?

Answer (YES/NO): NO